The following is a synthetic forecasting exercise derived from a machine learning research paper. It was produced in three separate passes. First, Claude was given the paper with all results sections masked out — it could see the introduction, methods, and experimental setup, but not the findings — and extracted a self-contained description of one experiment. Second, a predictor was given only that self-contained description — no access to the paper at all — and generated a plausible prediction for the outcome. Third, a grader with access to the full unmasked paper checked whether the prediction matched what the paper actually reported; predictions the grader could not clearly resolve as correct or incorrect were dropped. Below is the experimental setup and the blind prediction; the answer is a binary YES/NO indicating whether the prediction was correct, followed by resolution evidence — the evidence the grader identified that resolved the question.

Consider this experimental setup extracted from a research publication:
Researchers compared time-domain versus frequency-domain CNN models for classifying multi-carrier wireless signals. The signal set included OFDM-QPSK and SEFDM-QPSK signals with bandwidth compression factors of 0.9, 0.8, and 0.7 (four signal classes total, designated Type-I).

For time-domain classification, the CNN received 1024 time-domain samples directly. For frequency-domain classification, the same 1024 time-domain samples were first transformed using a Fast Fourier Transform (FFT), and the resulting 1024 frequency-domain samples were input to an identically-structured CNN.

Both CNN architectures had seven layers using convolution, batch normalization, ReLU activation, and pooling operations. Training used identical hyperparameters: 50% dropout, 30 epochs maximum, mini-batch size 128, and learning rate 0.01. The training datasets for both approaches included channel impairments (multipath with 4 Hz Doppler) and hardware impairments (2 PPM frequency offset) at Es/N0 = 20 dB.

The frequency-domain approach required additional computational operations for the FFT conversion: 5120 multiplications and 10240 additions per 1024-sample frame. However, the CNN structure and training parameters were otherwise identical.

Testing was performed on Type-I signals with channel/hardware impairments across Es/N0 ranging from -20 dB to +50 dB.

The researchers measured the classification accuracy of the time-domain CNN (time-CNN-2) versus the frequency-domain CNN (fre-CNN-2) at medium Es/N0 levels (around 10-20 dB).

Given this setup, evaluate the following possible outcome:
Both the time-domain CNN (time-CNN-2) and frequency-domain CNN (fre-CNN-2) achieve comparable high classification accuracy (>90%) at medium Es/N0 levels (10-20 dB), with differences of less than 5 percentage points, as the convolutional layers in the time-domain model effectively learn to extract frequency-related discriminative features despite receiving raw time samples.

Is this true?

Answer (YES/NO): NO